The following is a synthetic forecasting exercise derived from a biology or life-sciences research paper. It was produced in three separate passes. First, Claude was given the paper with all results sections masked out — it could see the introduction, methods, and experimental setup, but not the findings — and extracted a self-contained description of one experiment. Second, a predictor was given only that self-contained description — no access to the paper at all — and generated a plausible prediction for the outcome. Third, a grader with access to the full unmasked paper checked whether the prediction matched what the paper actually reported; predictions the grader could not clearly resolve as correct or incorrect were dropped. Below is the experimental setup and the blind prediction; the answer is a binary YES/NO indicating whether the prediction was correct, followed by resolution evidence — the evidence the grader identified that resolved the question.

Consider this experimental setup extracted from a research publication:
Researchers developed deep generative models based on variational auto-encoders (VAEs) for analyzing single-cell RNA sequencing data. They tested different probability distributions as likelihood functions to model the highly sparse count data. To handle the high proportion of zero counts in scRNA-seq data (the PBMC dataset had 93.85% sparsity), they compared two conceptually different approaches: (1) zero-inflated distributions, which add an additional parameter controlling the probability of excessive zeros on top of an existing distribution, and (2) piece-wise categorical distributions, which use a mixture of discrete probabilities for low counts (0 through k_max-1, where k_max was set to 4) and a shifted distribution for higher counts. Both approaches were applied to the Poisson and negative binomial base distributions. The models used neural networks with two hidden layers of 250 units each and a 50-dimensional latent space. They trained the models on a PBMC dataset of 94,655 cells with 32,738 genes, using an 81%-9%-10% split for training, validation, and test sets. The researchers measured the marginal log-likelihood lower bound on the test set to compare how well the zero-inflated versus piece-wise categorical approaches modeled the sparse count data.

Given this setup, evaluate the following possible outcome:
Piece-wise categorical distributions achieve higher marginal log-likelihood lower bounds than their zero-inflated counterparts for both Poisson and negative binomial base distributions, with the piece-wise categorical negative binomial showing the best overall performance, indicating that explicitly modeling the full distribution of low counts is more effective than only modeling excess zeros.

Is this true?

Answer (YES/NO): NO